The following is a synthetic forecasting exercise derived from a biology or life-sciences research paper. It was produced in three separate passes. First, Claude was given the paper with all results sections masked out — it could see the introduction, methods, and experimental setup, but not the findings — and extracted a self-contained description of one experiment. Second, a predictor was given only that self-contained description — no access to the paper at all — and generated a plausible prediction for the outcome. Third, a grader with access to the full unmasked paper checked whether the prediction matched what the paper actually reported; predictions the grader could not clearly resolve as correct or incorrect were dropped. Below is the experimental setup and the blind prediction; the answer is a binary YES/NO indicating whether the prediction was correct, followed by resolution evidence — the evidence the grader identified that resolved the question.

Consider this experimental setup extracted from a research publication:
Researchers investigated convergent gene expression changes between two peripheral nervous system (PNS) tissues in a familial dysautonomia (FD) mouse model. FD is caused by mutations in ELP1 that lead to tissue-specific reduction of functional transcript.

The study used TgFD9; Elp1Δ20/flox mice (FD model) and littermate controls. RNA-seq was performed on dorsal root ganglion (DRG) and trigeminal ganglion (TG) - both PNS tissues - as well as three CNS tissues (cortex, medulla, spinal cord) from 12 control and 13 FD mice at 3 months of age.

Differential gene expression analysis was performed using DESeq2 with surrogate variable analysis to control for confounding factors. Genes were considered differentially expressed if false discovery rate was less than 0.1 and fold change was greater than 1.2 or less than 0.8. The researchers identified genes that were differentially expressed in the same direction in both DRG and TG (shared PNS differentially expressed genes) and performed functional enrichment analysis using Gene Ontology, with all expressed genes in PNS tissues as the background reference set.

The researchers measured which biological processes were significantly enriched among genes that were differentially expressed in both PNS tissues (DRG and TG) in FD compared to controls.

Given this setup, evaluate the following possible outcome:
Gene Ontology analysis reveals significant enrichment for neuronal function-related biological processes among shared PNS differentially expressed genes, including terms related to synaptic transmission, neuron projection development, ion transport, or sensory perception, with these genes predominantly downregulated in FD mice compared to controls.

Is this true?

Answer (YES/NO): NO